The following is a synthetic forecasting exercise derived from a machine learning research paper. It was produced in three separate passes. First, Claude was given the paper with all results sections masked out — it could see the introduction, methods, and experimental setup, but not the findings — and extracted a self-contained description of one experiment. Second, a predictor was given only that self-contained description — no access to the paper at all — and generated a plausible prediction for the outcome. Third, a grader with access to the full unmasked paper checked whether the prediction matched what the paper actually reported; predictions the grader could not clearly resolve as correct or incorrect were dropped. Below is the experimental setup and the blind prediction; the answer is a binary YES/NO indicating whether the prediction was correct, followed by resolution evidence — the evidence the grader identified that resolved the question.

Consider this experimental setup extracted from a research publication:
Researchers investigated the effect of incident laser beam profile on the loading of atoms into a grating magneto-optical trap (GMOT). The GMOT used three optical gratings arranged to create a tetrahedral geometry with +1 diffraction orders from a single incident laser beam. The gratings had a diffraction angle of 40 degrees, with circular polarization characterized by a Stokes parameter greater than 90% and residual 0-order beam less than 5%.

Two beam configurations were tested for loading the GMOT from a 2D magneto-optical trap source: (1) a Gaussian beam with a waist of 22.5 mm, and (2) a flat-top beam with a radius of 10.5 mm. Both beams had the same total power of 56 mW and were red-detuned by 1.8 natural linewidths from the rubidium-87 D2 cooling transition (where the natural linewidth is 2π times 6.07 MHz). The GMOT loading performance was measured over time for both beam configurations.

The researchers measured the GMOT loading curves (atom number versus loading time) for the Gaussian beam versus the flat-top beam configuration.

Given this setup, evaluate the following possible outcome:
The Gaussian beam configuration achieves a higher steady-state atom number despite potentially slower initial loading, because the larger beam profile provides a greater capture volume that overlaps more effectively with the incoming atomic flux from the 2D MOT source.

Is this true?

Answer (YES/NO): NO